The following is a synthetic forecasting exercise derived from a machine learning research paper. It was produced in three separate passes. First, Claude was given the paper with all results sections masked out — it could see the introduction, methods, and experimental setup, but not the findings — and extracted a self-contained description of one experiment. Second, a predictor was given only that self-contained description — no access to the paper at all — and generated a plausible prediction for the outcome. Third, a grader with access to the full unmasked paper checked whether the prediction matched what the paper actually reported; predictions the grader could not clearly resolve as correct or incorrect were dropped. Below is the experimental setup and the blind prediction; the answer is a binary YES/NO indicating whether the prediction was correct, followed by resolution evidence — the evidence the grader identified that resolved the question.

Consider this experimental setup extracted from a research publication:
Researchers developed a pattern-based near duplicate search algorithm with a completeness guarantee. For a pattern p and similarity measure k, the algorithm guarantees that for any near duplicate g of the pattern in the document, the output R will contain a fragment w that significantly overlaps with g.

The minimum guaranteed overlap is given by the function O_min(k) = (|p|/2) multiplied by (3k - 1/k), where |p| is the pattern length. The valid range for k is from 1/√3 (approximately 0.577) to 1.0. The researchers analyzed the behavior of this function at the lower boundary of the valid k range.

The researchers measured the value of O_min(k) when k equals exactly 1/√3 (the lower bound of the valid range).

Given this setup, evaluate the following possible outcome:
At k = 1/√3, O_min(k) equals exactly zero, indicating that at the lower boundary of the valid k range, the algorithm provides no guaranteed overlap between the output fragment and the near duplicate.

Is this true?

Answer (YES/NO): YES